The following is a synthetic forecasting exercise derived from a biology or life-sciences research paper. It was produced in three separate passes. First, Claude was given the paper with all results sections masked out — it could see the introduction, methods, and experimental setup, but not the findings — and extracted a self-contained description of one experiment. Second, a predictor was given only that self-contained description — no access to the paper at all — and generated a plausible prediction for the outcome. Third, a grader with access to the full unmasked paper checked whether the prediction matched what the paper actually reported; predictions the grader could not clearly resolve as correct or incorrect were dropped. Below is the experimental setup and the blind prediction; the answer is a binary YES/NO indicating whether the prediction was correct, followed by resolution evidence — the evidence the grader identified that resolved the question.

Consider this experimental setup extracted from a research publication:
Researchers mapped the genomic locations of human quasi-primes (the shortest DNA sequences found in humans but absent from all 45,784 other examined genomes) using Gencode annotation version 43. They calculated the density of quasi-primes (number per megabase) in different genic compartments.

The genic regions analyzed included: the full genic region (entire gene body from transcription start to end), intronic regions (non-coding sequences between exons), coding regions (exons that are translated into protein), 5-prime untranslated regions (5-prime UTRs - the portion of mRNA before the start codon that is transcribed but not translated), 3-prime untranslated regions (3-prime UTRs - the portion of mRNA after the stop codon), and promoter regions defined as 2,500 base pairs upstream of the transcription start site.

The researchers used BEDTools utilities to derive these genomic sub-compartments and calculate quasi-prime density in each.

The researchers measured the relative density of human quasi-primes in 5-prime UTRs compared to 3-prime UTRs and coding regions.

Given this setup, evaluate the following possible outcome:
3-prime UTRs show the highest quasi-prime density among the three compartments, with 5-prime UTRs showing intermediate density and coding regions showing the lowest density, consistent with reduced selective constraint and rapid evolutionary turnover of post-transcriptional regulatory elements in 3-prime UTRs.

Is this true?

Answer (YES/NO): NO